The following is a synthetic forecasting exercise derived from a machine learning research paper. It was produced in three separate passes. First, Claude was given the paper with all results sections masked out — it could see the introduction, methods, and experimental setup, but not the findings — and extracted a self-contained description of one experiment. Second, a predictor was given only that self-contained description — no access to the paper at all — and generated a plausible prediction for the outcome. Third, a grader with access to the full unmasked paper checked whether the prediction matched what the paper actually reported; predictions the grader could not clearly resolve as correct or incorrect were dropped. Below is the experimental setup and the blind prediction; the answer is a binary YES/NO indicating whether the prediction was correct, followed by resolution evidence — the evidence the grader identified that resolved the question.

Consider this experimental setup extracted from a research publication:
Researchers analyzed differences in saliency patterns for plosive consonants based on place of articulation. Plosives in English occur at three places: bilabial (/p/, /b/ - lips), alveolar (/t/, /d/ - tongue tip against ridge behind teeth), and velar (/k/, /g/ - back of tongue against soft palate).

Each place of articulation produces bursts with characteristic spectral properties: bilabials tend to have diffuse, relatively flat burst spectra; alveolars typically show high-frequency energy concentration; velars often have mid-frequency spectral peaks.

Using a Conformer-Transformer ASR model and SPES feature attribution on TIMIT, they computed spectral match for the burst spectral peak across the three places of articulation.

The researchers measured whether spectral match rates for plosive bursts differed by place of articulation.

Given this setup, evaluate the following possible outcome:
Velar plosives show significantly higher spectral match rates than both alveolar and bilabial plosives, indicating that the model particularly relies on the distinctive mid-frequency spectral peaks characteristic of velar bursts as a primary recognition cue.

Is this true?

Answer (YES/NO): NO